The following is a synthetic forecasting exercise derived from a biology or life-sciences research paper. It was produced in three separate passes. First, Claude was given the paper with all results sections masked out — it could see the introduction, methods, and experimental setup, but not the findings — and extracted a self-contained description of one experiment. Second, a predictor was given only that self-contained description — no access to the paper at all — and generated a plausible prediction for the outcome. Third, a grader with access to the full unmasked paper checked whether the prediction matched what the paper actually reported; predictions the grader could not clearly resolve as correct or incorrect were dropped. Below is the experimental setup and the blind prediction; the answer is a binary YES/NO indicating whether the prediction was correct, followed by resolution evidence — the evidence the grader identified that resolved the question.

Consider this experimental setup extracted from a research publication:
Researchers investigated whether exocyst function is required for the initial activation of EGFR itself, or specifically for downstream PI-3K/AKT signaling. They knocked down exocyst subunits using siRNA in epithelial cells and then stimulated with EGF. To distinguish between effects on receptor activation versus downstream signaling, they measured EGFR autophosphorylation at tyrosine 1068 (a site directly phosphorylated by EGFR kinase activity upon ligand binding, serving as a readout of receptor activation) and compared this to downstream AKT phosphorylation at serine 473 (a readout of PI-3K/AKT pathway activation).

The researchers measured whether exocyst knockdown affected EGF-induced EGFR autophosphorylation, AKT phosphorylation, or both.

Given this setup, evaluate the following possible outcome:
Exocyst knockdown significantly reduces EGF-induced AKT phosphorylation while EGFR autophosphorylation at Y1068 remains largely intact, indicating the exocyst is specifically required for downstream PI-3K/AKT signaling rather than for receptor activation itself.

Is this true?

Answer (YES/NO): YES